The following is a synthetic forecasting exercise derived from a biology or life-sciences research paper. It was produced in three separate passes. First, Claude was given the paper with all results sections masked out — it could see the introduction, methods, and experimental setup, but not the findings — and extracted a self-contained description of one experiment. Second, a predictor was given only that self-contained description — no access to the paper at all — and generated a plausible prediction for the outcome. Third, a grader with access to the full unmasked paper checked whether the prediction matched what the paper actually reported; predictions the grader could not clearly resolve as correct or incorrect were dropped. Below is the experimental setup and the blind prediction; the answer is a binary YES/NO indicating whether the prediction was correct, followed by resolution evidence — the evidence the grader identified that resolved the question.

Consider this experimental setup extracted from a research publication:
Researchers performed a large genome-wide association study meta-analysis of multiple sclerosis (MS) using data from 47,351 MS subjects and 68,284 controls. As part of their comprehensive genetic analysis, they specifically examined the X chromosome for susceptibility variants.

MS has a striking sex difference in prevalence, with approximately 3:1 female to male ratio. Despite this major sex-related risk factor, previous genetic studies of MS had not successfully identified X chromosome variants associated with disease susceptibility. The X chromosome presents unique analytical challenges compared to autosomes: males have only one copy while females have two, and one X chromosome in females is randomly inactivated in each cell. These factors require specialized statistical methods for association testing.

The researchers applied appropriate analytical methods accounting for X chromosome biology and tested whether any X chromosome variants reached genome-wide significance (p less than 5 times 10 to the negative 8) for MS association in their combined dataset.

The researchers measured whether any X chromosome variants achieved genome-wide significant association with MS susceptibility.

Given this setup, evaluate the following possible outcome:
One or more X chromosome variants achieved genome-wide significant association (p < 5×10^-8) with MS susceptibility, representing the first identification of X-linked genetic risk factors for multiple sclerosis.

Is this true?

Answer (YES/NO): YES